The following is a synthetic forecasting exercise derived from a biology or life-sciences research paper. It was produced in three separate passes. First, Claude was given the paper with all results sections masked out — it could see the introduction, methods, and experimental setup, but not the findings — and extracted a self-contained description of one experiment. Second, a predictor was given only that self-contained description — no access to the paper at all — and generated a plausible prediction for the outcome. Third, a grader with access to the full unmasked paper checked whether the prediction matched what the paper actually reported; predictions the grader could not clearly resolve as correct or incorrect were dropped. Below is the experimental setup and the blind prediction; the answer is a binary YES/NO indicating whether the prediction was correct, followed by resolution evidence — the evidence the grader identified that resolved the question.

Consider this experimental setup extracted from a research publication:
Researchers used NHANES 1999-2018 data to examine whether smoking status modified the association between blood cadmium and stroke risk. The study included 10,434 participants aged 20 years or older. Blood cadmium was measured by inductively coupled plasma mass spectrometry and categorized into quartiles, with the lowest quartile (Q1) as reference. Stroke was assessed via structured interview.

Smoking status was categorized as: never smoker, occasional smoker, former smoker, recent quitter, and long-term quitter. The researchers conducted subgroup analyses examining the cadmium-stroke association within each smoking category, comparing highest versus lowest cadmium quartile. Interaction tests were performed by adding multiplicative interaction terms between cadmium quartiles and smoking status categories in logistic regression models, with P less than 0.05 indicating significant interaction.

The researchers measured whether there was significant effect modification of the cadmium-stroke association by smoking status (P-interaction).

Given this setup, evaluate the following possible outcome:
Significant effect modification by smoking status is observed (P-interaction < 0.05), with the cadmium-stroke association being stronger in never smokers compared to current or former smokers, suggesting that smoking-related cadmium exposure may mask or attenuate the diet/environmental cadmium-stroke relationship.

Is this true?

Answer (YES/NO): NO